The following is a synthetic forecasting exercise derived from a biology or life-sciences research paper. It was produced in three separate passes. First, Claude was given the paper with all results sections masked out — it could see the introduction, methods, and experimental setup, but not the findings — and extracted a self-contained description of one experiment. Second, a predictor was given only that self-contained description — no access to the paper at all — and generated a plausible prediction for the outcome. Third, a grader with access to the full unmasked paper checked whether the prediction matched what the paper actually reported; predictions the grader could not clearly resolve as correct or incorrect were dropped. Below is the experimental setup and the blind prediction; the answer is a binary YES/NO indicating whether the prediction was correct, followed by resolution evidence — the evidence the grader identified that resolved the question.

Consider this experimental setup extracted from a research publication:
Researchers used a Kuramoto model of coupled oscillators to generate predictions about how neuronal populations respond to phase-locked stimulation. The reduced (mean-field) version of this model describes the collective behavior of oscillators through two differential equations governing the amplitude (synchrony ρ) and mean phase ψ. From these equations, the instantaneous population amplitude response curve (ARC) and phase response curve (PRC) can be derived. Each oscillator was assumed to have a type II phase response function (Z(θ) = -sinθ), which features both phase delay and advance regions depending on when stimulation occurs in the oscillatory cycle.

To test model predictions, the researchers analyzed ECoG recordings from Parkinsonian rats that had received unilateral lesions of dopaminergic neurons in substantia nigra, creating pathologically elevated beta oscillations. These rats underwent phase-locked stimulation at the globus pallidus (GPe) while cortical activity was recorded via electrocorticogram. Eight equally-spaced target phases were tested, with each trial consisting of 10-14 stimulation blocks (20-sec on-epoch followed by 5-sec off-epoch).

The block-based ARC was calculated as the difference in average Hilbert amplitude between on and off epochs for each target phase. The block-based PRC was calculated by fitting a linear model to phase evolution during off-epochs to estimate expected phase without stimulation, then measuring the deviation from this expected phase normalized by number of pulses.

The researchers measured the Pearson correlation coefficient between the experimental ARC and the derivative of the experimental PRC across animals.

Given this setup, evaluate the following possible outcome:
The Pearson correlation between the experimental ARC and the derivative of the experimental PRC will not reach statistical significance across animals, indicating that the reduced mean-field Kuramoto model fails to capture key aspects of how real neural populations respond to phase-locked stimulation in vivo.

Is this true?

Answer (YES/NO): NO